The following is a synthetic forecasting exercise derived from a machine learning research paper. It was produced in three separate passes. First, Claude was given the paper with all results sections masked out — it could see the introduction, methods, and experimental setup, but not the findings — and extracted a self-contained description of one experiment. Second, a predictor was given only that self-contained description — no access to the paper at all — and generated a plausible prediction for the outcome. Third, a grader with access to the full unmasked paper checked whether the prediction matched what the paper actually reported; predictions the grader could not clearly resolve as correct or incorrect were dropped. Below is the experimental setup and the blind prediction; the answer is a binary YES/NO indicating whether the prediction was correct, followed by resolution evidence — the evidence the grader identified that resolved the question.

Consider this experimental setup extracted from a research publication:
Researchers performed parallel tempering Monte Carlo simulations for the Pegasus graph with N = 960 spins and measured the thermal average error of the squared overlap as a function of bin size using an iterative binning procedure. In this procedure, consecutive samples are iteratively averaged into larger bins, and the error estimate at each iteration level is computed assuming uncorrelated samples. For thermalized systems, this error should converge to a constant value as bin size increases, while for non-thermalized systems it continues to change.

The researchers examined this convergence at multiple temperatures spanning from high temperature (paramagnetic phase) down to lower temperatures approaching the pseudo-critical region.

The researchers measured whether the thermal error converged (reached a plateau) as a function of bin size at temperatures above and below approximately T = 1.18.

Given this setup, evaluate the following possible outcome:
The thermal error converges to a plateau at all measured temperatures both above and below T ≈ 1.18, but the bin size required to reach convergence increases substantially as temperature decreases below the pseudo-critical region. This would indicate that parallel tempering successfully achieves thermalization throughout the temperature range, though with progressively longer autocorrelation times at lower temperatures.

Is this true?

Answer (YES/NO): NO